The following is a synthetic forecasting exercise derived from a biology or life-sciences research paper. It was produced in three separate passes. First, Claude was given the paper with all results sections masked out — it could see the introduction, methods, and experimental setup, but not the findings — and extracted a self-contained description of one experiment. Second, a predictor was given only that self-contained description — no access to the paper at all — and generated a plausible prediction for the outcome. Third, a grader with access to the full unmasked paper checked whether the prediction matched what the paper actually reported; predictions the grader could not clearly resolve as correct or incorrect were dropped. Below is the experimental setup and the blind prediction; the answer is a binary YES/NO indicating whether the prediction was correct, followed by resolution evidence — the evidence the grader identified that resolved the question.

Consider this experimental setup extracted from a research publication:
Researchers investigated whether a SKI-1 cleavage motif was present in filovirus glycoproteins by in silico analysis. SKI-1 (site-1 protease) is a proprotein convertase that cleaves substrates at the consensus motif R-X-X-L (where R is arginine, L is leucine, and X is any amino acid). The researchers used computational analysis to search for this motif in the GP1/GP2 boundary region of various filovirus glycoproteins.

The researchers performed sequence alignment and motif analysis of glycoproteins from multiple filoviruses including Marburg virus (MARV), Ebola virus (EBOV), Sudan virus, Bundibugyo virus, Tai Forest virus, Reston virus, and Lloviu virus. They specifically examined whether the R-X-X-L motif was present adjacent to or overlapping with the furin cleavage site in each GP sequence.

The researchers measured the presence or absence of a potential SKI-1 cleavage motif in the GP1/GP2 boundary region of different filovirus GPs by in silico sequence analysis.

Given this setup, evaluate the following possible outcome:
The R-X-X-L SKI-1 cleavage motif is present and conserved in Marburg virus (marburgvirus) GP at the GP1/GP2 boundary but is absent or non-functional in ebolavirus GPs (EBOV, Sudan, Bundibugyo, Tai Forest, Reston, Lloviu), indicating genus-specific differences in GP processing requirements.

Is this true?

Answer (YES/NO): NO